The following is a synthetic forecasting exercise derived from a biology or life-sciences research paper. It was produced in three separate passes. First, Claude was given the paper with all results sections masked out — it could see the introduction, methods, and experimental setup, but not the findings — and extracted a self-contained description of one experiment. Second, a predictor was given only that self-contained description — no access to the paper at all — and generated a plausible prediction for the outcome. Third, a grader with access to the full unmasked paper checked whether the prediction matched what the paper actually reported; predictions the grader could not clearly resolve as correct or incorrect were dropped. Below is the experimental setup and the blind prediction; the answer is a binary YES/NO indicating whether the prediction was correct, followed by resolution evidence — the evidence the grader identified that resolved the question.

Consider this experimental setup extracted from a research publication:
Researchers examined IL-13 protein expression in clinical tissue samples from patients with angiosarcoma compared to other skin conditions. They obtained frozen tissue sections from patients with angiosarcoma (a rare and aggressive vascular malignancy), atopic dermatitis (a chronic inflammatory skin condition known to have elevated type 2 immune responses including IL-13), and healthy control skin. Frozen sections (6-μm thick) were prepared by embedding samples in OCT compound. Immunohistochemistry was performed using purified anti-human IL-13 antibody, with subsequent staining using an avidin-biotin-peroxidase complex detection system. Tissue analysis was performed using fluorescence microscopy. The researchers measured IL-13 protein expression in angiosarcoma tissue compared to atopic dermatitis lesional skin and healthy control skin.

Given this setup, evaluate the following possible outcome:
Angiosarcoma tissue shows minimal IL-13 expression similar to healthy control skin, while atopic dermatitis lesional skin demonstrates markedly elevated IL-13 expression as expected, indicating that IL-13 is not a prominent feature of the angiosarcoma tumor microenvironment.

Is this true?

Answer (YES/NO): NO